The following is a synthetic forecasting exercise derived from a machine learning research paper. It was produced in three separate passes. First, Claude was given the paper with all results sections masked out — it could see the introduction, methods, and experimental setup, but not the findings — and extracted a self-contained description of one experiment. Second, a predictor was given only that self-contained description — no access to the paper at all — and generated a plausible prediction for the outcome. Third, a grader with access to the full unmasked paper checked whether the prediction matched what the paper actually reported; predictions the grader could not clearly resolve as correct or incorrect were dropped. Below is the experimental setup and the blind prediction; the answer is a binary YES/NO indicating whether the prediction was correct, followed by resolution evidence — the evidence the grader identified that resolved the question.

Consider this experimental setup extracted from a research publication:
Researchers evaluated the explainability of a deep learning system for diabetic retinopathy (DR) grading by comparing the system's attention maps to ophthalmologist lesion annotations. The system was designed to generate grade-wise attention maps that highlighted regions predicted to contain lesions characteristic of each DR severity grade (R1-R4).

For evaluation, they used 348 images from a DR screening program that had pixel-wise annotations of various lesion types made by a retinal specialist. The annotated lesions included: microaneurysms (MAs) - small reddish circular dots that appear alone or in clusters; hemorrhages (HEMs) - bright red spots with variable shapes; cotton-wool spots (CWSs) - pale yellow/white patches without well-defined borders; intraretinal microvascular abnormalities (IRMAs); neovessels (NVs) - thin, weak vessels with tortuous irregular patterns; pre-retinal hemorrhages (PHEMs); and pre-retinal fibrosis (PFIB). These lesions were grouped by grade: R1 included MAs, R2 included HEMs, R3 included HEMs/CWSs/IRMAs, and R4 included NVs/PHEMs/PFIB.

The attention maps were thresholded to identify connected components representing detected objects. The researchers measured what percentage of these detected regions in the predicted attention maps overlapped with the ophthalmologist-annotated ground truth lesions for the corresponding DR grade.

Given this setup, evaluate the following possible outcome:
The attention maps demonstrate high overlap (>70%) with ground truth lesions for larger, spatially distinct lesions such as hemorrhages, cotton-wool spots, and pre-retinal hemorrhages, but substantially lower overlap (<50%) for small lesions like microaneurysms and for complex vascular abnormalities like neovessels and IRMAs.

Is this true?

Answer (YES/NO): NO